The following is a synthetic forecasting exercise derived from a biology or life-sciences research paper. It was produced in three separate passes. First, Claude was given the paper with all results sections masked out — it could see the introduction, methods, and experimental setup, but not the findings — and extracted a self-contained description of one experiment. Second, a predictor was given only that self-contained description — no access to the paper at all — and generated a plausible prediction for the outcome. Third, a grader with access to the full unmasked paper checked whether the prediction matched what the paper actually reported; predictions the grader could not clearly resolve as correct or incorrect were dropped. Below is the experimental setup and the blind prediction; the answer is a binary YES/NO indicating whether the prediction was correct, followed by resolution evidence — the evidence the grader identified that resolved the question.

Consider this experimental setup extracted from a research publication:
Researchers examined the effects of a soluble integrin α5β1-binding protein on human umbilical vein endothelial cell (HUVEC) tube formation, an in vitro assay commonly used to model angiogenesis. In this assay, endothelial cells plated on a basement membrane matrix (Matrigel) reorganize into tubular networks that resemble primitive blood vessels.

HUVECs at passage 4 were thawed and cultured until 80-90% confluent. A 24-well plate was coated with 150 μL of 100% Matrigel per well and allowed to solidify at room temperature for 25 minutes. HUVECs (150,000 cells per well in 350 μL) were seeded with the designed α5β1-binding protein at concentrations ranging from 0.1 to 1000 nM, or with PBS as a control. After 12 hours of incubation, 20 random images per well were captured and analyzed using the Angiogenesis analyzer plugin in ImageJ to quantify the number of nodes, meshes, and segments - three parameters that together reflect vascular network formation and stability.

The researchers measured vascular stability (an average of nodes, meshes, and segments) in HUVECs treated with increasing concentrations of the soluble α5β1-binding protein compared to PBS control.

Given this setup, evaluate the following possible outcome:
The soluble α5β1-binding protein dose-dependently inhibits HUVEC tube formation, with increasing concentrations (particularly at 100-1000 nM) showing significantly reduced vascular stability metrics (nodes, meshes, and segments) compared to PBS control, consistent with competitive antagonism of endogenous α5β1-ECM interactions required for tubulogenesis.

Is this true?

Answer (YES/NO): NO